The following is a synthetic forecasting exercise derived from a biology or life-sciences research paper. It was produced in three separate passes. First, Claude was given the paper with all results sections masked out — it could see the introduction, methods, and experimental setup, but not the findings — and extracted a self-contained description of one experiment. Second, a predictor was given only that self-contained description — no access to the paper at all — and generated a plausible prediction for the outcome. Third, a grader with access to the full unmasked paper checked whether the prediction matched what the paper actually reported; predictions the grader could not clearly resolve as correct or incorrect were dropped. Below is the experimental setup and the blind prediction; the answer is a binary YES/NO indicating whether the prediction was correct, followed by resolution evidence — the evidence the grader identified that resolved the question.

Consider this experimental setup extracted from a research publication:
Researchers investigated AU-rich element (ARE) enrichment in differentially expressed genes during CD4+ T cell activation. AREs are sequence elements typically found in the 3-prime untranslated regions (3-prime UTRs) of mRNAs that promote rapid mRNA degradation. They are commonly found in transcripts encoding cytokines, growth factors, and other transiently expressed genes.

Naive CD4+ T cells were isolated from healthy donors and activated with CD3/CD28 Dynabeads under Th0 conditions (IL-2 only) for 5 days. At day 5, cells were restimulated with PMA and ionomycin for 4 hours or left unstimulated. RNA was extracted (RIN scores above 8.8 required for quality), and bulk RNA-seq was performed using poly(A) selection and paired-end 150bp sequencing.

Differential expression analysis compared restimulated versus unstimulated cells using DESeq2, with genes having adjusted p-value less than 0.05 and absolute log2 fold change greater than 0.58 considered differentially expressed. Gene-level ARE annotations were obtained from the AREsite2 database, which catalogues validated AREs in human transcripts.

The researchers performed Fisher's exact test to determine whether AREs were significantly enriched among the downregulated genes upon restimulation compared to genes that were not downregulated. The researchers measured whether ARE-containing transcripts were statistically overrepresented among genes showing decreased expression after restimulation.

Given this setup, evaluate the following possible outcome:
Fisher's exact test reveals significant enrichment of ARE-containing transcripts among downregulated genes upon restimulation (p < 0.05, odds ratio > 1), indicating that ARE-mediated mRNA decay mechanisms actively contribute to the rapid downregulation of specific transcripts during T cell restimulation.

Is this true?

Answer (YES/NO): NO